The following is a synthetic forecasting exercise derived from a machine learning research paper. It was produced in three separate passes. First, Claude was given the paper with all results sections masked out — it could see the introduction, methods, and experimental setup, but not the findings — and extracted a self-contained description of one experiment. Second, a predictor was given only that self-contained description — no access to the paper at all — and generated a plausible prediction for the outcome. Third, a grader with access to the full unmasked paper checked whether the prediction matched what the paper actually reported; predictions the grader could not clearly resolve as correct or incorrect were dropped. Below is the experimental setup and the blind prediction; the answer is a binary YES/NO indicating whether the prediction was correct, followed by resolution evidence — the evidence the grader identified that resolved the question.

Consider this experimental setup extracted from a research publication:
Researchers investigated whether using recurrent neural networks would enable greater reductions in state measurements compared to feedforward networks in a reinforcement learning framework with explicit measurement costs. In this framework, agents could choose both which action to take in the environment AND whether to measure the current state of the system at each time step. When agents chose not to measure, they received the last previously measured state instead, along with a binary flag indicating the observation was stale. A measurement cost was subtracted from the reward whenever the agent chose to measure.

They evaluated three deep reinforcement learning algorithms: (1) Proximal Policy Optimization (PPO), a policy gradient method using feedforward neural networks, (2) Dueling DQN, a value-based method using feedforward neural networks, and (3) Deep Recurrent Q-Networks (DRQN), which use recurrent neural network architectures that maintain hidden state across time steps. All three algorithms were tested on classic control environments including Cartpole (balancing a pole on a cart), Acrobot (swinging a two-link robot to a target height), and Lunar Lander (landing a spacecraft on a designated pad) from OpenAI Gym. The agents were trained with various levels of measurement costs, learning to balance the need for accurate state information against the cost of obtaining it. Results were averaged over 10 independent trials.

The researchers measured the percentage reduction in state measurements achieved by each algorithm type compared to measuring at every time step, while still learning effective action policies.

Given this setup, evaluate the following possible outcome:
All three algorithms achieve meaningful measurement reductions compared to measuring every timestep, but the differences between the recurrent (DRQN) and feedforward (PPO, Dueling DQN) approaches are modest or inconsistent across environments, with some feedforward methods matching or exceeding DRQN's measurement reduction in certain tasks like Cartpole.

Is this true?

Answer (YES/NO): NO